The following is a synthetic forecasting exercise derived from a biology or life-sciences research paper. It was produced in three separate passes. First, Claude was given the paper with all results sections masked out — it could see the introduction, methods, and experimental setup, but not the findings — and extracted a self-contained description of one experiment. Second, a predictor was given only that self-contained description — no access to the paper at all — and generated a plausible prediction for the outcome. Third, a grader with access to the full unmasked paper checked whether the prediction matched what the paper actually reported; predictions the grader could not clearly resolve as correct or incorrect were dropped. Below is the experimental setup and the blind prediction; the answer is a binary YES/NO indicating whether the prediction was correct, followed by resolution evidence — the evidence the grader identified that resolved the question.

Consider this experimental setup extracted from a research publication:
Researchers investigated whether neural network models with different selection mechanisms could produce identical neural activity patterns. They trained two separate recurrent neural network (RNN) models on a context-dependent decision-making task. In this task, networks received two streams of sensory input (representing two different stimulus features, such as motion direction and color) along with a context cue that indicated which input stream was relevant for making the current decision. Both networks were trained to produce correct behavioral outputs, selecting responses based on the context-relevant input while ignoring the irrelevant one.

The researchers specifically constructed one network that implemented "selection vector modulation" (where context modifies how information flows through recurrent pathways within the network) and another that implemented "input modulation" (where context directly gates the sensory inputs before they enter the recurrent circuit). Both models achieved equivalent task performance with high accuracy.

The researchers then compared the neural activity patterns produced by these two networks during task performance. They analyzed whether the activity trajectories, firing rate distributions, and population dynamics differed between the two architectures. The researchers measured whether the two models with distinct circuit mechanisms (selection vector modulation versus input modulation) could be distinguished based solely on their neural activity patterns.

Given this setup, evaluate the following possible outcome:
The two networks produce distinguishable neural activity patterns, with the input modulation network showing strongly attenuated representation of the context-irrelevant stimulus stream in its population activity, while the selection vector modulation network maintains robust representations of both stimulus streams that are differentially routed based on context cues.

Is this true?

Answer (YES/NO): NO